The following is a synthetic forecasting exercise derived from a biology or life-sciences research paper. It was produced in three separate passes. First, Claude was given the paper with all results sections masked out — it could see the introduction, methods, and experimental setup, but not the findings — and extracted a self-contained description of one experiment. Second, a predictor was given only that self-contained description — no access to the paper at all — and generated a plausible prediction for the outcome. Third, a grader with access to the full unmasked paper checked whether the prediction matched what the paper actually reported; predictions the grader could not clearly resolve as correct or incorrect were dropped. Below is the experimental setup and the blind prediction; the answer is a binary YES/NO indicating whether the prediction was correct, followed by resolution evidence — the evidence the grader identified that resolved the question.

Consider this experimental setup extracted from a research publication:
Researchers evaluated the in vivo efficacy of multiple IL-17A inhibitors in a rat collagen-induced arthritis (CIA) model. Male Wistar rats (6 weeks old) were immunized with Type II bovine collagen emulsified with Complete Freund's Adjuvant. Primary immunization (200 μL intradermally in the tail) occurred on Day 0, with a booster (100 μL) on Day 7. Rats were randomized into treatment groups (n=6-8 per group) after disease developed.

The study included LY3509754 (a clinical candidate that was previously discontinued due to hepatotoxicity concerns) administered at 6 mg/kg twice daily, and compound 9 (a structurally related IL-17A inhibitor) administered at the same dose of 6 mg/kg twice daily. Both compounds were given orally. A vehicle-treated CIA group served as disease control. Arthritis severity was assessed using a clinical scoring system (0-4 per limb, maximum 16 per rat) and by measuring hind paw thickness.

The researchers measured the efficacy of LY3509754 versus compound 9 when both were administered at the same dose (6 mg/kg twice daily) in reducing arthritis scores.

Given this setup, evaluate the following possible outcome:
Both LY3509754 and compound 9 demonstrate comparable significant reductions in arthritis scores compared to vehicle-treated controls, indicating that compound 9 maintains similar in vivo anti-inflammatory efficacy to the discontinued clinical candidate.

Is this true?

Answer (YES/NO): YES